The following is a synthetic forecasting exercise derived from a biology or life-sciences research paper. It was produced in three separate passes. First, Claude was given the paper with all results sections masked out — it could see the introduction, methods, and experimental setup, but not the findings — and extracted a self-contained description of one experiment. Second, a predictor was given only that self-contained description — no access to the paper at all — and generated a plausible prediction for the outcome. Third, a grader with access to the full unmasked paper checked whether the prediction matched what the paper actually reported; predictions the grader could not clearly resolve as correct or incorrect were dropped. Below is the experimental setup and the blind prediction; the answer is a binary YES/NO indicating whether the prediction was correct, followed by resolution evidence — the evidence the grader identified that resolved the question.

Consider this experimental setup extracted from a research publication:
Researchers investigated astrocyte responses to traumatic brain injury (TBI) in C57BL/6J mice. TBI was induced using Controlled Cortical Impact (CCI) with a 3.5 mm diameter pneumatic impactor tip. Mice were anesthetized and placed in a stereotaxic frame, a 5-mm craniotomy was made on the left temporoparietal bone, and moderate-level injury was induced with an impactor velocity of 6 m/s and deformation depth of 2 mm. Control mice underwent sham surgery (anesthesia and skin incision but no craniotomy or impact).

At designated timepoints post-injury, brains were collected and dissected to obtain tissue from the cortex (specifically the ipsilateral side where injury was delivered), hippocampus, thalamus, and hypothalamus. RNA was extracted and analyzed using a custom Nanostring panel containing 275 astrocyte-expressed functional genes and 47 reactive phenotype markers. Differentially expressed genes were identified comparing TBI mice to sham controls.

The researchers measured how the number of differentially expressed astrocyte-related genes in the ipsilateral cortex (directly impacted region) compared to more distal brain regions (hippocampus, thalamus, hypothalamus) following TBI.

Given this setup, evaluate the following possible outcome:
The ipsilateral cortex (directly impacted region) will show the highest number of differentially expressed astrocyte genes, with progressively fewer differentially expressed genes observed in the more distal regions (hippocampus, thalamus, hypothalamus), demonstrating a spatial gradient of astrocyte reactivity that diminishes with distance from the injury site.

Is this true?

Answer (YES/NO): NO